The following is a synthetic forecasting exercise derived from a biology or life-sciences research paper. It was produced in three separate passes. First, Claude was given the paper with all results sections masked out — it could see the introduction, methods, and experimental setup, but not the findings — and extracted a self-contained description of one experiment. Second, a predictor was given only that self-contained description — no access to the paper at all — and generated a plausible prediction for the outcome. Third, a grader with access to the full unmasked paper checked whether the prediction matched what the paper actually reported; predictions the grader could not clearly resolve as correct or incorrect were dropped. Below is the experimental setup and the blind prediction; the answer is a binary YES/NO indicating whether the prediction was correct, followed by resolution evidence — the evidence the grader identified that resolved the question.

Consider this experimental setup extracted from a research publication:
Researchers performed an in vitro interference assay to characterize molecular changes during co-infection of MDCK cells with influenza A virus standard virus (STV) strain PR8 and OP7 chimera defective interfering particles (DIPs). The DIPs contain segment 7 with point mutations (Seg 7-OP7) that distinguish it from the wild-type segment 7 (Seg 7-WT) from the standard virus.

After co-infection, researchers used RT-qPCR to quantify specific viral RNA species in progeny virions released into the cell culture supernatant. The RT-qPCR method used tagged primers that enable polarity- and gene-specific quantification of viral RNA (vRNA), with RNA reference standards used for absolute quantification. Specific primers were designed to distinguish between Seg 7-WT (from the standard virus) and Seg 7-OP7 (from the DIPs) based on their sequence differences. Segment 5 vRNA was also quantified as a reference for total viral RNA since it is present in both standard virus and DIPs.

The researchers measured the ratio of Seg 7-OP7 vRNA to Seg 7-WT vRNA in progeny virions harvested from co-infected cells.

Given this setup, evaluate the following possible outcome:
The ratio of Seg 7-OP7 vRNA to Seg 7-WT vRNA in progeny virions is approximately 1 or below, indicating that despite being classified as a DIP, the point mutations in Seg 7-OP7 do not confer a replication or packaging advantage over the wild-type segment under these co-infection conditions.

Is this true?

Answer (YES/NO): NO